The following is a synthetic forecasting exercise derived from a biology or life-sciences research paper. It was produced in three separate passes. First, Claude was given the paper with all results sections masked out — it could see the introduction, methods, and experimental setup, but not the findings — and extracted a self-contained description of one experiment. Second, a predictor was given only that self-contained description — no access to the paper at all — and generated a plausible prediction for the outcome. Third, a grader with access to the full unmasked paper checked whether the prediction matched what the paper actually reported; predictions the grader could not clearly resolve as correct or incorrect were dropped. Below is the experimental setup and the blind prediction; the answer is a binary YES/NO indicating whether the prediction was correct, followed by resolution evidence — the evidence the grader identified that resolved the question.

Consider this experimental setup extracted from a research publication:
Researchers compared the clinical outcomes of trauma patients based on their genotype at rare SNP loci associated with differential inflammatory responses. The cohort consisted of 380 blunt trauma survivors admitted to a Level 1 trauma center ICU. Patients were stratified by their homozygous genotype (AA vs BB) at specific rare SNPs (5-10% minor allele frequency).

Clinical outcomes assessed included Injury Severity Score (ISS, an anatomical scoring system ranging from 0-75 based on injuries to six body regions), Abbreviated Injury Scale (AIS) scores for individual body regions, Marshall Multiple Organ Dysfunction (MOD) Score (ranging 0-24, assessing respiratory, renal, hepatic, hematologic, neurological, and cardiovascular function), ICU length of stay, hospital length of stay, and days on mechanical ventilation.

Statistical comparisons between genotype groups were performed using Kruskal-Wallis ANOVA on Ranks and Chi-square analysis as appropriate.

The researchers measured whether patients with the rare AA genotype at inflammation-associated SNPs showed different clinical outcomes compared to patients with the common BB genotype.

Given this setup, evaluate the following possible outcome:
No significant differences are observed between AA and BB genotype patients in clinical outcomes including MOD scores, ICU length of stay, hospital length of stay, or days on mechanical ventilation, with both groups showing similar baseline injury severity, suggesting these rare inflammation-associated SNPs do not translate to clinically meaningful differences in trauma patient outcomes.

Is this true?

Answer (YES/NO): NO